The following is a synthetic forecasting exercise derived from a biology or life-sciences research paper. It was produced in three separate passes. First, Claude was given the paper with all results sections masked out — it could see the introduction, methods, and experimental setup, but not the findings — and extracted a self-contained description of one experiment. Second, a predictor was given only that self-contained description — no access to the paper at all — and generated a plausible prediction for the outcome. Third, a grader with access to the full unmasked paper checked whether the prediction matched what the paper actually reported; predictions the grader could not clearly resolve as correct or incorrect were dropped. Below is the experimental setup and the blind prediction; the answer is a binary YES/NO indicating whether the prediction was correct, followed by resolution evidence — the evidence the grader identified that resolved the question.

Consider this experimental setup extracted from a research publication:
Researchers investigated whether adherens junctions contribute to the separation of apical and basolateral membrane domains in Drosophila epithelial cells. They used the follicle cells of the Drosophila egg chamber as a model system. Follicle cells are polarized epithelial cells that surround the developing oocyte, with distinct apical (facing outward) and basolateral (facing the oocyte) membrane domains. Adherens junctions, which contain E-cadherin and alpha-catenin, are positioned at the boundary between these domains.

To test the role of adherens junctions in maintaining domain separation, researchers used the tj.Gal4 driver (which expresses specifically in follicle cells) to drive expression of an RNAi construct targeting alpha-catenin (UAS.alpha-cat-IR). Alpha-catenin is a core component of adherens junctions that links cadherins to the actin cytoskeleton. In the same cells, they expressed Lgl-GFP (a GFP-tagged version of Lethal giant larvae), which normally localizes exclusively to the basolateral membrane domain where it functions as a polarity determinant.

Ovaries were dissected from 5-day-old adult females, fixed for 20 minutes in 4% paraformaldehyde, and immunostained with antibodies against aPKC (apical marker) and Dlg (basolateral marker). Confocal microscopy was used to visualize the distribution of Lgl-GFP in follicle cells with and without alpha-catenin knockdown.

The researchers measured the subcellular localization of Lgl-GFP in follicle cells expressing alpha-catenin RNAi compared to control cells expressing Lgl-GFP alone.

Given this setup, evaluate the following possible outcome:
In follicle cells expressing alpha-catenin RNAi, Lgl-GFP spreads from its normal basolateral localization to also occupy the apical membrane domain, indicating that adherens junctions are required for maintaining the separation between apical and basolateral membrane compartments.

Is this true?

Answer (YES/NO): YES